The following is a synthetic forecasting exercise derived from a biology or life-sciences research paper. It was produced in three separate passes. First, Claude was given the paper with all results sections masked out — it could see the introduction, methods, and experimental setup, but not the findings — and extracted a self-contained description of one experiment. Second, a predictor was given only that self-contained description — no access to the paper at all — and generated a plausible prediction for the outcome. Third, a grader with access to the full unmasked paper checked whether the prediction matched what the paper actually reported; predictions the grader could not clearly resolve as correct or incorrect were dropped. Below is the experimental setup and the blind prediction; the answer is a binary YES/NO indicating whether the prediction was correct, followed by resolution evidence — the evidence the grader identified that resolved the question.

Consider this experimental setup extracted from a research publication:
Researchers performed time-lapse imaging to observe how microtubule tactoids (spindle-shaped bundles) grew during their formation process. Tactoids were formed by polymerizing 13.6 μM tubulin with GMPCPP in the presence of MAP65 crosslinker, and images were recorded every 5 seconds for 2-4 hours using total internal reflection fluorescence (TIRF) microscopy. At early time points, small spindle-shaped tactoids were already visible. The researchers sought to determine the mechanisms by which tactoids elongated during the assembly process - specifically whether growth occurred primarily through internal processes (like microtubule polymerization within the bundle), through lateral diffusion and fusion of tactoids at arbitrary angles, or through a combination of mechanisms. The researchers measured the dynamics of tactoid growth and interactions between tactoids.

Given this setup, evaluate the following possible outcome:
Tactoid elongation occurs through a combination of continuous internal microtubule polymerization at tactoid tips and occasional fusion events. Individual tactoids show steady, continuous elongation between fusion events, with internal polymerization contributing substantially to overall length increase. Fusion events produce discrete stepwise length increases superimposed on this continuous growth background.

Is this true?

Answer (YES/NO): NO